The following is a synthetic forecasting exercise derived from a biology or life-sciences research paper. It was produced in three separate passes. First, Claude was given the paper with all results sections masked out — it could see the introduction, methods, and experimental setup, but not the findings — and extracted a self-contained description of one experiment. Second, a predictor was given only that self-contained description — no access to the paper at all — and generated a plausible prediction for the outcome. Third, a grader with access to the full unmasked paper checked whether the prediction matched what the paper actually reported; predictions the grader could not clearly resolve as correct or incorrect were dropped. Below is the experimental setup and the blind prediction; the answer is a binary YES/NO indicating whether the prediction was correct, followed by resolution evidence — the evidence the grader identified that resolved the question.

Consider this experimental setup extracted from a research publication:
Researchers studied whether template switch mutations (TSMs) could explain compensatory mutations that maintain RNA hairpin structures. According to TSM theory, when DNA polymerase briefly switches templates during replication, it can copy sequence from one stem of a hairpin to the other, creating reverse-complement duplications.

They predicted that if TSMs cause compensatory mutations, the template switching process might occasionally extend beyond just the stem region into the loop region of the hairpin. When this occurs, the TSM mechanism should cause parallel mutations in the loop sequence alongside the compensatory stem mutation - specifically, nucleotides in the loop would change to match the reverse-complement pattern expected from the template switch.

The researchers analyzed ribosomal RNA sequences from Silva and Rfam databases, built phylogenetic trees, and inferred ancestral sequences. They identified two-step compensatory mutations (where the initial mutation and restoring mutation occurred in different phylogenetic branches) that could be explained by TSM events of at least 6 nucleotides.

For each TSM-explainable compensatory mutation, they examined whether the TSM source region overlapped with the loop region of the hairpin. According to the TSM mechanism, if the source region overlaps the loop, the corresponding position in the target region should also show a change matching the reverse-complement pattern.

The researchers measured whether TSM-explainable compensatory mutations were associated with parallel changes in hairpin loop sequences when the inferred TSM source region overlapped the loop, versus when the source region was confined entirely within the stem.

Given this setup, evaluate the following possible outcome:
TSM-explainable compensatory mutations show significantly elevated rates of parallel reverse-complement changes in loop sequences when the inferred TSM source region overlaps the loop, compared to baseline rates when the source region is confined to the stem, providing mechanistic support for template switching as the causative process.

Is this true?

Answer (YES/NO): YES